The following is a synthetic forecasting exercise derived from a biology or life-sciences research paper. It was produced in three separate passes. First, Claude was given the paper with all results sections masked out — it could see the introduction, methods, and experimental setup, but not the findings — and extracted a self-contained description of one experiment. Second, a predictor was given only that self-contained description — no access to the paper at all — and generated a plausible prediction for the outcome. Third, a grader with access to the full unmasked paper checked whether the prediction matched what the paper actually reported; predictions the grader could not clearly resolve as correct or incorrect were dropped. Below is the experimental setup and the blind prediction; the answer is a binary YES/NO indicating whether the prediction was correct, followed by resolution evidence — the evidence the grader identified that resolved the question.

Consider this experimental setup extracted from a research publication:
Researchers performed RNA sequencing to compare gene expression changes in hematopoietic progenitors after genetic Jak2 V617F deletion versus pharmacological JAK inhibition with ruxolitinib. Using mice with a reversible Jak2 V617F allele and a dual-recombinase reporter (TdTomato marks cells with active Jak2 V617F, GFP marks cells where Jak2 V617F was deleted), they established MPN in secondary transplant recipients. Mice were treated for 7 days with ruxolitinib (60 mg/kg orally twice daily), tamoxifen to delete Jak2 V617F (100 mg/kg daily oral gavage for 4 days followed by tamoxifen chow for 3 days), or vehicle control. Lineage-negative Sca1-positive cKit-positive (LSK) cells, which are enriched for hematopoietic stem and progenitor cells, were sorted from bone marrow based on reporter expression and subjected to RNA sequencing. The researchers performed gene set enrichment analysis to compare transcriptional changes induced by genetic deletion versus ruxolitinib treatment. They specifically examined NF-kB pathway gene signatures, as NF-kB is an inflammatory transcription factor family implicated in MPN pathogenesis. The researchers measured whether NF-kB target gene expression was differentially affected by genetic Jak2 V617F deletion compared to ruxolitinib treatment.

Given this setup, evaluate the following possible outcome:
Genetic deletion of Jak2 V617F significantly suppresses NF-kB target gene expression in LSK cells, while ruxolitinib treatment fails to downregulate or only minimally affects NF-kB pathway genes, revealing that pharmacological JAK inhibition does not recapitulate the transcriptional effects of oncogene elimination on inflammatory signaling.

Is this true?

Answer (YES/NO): YES